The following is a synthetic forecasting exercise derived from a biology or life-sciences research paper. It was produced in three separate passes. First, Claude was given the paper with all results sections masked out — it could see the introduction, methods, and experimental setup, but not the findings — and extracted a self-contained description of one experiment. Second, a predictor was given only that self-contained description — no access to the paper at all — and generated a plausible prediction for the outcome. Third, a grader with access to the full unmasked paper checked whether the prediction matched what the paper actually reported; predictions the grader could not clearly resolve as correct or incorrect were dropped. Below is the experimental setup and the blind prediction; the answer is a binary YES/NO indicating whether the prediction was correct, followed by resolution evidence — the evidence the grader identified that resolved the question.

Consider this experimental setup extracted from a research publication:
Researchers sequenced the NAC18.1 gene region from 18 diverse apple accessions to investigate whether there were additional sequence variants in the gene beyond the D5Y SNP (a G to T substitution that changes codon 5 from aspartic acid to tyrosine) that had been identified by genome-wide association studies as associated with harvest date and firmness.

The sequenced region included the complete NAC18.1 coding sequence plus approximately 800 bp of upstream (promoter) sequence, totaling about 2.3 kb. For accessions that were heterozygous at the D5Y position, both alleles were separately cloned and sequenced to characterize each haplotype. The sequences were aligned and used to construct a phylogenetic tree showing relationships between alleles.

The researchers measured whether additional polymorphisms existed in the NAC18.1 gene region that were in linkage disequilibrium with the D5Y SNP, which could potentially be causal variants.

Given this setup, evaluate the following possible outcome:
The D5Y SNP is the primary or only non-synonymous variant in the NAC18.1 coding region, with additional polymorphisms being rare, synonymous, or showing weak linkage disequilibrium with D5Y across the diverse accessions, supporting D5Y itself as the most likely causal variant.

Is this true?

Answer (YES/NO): NO